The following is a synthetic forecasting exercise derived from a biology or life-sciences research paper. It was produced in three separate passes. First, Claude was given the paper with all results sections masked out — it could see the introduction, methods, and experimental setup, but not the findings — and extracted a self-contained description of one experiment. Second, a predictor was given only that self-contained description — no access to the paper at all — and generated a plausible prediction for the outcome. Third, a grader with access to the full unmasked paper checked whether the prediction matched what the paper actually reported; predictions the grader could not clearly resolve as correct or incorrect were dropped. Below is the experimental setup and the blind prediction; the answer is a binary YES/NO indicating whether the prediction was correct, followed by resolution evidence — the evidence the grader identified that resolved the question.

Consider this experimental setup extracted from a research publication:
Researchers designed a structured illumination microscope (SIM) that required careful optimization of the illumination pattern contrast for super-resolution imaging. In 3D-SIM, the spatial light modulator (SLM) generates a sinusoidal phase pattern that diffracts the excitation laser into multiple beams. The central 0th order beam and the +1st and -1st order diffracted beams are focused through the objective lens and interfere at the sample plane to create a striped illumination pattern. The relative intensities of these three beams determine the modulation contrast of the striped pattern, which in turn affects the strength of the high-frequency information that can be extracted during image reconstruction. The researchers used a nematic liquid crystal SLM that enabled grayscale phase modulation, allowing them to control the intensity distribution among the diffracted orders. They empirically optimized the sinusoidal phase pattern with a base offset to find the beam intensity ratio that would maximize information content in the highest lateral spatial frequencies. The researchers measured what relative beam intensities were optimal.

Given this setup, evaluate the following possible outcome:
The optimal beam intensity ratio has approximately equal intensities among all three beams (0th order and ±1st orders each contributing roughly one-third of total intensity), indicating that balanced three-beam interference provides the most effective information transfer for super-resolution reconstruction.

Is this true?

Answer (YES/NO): NO